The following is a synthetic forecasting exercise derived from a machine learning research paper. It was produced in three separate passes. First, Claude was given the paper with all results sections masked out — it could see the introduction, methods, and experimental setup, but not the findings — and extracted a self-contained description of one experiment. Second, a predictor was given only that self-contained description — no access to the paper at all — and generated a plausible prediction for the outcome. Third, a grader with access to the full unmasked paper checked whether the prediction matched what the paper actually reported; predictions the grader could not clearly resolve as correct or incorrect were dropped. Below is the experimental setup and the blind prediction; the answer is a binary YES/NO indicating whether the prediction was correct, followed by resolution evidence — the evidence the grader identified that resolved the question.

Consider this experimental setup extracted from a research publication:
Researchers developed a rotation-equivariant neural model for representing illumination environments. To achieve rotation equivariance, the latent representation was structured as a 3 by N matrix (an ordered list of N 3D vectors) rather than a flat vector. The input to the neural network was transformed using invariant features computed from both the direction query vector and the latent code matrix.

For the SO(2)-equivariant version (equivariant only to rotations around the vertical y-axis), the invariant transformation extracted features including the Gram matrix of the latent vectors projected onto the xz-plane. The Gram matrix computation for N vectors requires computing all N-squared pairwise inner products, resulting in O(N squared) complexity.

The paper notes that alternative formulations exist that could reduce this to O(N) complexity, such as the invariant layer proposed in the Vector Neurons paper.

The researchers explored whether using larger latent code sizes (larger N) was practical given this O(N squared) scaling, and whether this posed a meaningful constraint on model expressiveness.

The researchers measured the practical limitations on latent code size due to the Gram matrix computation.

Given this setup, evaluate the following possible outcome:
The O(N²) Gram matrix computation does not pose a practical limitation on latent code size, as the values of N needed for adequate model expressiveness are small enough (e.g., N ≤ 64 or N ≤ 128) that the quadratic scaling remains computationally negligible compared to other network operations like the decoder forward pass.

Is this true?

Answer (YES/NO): NO